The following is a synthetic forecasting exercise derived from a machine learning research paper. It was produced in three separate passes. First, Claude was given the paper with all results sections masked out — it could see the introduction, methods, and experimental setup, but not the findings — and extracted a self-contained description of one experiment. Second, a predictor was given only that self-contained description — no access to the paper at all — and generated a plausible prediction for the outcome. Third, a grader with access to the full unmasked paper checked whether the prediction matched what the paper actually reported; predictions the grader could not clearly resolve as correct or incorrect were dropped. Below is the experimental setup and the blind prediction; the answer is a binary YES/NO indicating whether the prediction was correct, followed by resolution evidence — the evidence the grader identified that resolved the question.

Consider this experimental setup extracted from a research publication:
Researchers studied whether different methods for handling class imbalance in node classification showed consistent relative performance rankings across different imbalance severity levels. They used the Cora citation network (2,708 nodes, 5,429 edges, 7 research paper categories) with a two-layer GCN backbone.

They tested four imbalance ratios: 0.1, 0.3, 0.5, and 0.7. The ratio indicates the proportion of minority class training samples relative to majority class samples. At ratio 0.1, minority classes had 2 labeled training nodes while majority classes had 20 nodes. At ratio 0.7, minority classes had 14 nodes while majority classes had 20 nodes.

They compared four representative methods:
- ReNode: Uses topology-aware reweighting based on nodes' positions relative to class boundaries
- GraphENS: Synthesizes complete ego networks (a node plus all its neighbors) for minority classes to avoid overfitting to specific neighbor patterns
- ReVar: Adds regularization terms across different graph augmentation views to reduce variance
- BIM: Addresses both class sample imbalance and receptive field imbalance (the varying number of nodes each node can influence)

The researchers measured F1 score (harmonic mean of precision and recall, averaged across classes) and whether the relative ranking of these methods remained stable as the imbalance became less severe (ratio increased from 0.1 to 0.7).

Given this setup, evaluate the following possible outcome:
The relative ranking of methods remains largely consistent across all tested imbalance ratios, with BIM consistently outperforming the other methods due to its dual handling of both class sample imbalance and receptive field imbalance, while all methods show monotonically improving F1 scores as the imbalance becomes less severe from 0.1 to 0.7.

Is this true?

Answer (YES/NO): YES